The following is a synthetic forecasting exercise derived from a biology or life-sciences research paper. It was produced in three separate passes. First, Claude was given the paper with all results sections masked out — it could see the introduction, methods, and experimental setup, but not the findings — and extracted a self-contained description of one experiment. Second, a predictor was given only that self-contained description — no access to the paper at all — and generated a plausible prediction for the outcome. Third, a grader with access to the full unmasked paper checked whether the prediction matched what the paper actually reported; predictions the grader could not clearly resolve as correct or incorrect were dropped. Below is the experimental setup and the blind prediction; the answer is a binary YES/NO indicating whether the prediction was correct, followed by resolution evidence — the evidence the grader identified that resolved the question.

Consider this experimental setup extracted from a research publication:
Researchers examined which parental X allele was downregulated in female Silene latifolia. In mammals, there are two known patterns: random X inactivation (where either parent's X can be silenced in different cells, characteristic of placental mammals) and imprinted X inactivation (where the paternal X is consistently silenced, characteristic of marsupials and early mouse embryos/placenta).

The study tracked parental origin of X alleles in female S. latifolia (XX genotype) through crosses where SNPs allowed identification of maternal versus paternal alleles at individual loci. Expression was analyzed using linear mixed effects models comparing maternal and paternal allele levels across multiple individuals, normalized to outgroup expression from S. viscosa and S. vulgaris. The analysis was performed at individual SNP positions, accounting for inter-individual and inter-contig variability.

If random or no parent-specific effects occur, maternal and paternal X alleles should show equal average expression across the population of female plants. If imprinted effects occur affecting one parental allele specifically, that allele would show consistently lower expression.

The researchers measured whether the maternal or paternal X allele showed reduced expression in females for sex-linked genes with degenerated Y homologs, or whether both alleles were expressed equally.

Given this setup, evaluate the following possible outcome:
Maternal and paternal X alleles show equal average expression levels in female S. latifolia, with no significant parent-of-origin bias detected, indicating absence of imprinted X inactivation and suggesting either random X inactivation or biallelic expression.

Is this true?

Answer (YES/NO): NO